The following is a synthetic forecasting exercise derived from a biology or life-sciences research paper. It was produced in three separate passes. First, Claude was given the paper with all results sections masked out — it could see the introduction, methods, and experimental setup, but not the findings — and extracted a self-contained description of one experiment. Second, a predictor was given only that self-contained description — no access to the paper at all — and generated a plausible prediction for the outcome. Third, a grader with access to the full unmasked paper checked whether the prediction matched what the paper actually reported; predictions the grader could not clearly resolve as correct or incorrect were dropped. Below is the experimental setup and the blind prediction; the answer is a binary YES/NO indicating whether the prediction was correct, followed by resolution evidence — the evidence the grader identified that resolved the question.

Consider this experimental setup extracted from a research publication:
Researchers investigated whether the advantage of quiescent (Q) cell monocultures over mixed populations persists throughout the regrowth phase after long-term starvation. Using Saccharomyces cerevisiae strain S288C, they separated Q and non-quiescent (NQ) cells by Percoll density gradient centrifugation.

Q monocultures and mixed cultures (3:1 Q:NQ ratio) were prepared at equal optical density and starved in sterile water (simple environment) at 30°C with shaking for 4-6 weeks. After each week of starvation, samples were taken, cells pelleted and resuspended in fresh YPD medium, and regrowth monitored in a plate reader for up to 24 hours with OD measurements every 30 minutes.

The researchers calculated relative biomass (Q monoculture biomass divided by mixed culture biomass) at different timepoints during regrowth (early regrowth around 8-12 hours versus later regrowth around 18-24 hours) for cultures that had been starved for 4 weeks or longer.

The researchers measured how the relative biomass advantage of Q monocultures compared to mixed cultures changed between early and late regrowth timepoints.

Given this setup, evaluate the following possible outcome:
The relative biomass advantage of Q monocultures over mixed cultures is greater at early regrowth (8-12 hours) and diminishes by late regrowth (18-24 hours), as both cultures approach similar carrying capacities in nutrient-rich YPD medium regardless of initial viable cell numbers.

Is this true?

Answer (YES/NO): YES